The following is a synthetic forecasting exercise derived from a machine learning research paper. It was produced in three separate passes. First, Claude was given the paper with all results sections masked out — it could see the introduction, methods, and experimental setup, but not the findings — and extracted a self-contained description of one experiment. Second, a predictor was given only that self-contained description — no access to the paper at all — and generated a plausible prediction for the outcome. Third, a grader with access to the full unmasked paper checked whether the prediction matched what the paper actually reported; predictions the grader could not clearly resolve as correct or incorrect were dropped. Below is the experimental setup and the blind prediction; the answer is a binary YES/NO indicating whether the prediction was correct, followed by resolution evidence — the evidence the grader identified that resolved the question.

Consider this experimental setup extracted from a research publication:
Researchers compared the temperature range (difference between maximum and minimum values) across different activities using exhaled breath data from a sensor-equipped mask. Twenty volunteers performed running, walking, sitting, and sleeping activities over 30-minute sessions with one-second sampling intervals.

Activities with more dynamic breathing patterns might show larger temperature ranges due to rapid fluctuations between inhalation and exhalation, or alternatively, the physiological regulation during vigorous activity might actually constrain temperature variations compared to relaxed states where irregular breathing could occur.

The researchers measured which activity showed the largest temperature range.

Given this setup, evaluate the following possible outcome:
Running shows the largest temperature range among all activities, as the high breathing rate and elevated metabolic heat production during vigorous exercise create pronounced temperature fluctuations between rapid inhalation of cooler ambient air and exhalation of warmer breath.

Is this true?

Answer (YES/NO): YES